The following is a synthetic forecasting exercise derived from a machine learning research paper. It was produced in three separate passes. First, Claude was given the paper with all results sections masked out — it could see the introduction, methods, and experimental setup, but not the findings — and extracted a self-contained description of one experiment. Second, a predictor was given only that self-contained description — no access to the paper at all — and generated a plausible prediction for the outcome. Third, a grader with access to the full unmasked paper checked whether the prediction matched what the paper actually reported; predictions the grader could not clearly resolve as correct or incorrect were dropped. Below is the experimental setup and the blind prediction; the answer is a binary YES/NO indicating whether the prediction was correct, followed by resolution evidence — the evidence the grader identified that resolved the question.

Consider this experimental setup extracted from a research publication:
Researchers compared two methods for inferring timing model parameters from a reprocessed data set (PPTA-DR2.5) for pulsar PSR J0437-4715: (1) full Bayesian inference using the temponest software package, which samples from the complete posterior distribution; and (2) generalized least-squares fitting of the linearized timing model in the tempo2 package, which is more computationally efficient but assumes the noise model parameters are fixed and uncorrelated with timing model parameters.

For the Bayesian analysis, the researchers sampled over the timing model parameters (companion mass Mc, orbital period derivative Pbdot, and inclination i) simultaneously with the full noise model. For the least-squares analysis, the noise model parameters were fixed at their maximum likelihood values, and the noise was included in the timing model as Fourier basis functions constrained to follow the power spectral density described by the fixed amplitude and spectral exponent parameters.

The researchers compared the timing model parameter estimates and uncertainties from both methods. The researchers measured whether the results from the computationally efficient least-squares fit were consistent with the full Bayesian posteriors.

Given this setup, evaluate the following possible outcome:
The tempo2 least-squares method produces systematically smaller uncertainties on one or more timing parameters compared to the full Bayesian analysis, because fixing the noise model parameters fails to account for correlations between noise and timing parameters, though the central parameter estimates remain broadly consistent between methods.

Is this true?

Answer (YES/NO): NO